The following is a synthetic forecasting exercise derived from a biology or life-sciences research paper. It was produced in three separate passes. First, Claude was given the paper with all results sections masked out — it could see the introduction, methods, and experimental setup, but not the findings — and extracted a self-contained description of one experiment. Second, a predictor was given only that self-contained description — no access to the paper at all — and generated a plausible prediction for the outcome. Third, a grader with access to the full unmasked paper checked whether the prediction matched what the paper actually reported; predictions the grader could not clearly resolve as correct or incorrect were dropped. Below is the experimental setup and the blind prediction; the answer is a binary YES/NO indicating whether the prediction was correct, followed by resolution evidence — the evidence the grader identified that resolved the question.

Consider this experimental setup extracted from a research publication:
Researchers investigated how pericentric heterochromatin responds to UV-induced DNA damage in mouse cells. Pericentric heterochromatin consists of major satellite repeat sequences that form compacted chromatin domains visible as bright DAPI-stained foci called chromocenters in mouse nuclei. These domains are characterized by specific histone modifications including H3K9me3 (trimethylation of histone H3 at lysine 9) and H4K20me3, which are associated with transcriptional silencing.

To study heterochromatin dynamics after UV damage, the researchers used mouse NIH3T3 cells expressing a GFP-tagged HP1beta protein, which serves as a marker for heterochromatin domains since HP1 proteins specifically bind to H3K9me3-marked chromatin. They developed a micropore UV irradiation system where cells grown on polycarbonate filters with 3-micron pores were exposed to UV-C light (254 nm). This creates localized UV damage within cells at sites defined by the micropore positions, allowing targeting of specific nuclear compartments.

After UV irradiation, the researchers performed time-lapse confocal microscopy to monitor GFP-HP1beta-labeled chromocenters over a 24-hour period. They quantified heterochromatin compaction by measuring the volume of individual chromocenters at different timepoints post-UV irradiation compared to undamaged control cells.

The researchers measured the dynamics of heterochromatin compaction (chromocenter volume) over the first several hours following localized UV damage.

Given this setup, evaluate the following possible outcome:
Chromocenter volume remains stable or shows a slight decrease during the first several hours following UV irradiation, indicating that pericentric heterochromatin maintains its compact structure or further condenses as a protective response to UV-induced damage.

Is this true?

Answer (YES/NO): NO